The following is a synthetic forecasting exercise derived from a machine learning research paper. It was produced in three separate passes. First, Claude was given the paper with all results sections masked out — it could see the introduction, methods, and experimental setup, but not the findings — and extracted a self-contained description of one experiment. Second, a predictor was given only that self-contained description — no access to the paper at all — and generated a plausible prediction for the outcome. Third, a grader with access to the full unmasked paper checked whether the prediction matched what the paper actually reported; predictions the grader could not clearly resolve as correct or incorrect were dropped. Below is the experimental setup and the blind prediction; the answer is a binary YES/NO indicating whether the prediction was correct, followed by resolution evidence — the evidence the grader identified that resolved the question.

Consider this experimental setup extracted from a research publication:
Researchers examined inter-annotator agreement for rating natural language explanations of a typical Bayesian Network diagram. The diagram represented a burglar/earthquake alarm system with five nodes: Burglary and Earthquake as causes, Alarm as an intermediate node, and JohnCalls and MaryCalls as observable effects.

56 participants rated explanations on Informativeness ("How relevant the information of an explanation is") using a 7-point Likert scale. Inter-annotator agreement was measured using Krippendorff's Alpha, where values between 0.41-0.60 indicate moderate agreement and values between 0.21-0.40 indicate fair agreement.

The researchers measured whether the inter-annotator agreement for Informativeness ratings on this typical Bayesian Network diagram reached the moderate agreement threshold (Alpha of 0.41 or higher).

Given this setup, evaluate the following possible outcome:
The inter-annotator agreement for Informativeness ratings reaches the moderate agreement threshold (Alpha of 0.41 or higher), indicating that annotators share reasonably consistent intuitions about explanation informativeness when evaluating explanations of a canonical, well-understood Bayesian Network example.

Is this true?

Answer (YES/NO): YES